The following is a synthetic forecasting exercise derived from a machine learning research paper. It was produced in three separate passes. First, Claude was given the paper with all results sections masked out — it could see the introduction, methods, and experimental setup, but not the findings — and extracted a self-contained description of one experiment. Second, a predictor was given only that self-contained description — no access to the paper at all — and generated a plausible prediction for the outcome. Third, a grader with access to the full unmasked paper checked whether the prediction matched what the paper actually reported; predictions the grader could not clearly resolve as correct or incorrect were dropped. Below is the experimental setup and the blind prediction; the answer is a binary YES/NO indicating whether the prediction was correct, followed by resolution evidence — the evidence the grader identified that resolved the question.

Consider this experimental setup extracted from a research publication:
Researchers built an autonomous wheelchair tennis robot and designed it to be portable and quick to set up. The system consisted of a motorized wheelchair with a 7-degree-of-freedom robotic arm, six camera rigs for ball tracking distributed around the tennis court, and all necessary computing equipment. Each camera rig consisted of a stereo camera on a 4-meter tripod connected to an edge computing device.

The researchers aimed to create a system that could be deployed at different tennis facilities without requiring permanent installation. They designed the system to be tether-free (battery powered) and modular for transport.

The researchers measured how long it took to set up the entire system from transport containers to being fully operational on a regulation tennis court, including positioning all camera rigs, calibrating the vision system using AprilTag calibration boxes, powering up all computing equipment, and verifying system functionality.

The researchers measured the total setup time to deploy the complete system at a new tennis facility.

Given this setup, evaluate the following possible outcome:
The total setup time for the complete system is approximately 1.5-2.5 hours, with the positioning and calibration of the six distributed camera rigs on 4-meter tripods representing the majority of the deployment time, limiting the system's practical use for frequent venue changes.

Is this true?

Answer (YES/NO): NO